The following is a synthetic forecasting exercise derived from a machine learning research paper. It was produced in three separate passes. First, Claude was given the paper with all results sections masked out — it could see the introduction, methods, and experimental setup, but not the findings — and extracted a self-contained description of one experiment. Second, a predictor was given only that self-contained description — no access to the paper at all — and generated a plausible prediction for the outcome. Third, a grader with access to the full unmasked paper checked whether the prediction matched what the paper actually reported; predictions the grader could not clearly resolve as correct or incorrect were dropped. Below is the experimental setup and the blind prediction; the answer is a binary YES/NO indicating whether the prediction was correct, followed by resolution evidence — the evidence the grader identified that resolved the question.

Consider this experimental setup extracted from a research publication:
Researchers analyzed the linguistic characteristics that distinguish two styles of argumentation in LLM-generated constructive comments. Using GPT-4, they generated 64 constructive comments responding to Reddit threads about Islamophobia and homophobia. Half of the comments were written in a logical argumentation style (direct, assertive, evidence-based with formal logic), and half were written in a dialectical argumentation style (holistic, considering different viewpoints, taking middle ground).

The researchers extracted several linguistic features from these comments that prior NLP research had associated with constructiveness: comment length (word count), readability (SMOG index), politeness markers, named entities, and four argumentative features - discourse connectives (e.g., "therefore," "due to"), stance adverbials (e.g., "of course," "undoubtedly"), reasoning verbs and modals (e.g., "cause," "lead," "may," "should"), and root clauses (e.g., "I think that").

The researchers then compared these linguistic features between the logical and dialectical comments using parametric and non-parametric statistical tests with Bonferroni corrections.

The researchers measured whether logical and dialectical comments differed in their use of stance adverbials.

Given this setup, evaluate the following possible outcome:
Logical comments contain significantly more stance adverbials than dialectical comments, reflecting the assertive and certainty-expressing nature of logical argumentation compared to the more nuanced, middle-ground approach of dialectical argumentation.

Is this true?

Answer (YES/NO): YES